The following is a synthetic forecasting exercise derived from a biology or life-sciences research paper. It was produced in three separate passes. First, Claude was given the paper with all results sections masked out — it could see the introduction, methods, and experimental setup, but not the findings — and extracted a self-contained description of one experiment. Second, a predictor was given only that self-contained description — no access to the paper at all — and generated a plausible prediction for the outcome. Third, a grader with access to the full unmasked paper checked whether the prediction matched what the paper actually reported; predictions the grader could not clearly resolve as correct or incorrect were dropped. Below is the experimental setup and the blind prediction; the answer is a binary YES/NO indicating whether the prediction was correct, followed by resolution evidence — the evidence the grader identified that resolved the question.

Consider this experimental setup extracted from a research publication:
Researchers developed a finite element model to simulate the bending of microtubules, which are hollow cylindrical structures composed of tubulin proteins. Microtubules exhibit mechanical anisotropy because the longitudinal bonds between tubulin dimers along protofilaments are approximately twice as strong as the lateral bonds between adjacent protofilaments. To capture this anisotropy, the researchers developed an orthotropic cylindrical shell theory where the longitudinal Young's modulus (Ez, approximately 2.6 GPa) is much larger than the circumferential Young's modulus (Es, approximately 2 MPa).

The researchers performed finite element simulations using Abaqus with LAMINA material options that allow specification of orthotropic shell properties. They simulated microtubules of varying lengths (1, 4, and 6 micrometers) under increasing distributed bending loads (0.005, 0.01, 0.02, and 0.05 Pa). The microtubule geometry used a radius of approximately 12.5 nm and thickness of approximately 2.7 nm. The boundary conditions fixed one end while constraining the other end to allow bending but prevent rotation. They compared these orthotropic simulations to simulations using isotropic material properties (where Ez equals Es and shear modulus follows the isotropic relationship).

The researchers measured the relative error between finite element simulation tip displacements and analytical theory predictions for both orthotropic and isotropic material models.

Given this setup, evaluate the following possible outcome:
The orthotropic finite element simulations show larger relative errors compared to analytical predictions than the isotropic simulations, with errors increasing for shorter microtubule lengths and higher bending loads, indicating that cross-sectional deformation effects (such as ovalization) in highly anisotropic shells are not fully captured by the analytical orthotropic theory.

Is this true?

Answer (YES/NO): NO